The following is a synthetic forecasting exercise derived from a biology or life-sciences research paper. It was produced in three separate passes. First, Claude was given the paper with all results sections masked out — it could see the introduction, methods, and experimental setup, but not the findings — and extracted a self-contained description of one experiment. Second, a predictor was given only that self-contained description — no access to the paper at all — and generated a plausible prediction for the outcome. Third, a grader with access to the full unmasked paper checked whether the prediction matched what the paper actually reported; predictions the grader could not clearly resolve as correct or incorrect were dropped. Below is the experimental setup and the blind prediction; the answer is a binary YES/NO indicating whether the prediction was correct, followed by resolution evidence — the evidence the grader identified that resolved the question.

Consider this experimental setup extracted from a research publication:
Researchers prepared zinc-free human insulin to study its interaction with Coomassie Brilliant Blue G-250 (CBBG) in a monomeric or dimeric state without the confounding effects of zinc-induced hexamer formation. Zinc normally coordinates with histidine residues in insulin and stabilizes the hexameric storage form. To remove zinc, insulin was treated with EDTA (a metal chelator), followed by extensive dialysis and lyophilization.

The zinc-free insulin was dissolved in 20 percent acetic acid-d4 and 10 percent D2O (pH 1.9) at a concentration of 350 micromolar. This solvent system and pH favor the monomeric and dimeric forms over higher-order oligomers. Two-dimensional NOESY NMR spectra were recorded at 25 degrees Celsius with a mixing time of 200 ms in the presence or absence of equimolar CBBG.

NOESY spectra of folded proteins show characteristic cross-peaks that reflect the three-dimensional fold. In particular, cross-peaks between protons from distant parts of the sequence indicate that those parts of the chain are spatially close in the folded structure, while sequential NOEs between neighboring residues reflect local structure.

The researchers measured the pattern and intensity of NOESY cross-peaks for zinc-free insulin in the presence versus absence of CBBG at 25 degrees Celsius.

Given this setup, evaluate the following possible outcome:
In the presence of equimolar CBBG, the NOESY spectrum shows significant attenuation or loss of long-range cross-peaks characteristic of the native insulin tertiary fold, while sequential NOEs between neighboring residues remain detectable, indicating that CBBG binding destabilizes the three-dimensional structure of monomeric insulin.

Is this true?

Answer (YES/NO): NO